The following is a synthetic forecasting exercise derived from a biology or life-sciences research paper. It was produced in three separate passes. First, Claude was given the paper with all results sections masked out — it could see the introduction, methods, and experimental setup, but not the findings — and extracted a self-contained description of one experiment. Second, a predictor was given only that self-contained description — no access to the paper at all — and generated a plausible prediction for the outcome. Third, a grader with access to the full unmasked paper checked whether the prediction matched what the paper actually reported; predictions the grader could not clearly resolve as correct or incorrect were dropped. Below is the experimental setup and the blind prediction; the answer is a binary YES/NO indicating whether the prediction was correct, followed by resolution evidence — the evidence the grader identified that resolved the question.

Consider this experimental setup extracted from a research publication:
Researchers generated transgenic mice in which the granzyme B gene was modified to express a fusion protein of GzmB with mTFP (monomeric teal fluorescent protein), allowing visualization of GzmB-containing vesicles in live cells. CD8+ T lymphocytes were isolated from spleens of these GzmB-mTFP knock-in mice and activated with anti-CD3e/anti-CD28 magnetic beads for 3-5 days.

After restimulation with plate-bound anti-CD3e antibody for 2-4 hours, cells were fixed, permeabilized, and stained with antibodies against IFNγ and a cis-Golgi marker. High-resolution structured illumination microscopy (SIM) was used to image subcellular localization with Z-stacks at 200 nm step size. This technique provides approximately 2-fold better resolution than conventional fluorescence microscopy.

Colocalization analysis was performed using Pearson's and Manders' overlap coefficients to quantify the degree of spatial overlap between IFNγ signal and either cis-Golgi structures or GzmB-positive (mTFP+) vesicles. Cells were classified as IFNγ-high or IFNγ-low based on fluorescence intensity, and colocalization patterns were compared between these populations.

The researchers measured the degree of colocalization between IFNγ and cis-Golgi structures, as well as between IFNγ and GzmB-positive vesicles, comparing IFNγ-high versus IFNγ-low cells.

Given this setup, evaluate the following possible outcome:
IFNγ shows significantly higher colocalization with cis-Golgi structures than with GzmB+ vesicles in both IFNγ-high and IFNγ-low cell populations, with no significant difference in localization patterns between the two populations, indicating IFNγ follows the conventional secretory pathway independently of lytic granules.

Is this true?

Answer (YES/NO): NO